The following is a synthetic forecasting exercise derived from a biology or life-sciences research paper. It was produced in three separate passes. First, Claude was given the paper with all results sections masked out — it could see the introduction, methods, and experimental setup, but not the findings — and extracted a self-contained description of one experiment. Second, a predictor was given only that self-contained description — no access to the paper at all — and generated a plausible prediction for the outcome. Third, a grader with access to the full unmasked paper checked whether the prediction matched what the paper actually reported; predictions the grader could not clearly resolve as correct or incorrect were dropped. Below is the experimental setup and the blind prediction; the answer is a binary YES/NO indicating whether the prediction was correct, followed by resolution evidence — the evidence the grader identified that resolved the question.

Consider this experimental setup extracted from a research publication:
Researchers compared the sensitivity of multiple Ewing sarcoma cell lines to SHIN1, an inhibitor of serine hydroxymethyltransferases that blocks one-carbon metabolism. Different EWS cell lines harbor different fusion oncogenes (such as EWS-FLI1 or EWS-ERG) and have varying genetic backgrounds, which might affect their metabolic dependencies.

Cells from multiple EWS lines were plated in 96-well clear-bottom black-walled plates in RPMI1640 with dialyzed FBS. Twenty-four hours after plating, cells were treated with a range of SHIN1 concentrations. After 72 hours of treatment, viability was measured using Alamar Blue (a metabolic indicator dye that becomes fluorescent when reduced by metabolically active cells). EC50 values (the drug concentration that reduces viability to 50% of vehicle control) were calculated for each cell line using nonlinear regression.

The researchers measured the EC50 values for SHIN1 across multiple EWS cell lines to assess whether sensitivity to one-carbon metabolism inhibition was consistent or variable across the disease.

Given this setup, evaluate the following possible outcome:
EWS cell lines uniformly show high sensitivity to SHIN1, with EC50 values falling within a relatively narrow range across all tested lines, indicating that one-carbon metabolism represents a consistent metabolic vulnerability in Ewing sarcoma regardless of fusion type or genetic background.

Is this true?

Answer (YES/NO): YES